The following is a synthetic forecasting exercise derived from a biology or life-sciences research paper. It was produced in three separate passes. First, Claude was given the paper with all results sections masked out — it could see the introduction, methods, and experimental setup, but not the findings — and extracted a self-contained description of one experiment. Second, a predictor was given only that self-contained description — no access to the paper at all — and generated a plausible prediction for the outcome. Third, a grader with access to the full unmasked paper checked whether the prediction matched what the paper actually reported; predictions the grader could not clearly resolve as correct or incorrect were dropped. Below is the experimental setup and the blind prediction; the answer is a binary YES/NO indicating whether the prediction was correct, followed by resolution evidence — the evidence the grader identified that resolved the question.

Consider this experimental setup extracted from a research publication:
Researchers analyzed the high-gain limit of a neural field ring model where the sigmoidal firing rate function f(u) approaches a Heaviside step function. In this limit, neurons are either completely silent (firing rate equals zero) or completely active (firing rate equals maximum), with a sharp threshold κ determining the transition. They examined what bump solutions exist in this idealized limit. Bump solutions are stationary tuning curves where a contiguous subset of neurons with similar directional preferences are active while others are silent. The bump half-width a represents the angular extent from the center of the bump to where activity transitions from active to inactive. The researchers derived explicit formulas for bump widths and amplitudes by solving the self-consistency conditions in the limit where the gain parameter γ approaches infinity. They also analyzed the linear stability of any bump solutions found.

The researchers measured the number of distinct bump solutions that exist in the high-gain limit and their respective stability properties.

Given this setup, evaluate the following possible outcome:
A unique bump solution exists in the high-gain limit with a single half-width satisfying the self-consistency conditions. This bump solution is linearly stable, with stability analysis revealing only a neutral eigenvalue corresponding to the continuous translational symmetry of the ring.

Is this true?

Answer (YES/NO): NO